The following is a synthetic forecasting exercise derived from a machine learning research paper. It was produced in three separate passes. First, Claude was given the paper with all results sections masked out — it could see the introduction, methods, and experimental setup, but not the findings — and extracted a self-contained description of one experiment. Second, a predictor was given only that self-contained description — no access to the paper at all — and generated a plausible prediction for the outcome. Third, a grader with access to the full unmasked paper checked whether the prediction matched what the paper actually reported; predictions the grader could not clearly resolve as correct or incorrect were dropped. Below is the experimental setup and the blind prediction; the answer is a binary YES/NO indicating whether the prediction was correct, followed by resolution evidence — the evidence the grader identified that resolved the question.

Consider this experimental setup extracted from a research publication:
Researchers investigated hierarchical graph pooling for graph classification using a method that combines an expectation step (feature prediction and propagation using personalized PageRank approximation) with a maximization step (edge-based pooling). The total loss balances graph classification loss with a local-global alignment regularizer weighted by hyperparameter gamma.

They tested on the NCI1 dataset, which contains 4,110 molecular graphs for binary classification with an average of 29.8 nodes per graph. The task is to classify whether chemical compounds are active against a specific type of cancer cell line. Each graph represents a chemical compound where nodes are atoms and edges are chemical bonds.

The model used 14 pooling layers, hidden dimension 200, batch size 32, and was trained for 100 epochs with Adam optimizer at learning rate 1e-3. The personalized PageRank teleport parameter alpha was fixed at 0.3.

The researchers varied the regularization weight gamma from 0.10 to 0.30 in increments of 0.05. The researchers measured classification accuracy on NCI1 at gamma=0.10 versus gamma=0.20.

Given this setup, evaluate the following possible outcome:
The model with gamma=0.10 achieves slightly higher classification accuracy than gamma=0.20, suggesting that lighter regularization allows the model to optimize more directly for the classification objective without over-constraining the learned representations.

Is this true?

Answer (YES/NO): NO